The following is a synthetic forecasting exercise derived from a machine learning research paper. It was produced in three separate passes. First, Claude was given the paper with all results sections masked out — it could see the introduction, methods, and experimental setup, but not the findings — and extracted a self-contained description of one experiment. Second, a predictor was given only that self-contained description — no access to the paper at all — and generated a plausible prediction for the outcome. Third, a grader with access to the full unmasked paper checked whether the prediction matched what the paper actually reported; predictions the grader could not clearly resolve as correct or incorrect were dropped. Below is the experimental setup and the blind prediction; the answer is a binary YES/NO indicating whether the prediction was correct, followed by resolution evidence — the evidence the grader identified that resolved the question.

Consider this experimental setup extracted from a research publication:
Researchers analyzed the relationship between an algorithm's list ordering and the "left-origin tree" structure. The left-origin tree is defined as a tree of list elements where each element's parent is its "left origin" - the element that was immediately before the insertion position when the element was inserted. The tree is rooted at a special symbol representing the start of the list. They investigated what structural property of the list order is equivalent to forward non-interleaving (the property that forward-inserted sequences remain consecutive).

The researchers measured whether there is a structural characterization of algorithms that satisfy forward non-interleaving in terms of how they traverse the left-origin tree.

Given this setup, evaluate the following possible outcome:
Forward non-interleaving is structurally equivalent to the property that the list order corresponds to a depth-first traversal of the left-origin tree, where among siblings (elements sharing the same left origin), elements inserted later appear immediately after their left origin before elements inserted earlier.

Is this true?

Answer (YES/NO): NO